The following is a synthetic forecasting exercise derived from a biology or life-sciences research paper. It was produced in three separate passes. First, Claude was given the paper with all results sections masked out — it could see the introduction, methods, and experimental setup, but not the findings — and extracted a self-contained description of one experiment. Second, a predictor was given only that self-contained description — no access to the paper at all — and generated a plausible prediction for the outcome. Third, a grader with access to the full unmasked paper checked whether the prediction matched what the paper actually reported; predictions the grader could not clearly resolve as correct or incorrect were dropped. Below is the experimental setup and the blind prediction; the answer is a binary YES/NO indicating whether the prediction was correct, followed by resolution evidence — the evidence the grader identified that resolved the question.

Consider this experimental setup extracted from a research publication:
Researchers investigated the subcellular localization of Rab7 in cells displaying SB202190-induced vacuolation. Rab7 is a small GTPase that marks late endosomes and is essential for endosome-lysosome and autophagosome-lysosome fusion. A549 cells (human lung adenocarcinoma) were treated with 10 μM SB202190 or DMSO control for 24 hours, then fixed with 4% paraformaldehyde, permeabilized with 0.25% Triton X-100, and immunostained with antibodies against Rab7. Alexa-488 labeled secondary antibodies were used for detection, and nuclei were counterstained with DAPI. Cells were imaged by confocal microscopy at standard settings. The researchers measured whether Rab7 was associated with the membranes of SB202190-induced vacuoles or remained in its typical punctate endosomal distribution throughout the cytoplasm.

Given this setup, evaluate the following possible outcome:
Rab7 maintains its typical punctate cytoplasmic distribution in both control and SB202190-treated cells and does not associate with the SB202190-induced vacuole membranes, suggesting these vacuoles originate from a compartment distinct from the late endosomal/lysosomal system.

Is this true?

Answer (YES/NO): NO